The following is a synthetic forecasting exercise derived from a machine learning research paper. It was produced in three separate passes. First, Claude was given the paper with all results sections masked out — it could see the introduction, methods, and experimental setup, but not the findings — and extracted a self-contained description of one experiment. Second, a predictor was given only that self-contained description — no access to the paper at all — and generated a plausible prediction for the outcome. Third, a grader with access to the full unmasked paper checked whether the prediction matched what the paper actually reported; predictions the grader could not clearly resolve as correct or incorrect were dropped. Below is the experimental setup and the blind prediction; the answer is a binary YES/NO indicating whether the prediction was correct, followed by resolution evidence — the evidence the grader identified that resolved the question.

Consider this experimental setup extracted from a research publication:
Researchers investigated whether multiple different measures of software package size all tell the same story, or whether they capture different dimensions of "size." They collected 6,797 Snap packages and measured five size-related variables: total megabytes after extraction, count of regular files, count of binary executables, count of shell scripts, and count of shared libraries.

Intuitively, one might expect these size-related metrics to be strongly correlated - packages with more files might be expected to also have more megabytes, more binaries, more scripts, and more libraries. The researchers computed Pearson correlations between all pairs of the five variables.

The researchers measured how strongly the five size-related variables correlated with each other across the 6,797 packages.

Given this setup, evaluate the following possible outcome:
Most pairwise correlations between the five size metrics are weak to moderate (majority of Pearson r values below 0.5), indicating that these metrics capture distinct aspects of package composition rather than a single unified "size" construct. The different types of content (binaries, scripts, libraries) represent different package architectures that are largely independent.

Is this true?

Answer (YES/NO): YES